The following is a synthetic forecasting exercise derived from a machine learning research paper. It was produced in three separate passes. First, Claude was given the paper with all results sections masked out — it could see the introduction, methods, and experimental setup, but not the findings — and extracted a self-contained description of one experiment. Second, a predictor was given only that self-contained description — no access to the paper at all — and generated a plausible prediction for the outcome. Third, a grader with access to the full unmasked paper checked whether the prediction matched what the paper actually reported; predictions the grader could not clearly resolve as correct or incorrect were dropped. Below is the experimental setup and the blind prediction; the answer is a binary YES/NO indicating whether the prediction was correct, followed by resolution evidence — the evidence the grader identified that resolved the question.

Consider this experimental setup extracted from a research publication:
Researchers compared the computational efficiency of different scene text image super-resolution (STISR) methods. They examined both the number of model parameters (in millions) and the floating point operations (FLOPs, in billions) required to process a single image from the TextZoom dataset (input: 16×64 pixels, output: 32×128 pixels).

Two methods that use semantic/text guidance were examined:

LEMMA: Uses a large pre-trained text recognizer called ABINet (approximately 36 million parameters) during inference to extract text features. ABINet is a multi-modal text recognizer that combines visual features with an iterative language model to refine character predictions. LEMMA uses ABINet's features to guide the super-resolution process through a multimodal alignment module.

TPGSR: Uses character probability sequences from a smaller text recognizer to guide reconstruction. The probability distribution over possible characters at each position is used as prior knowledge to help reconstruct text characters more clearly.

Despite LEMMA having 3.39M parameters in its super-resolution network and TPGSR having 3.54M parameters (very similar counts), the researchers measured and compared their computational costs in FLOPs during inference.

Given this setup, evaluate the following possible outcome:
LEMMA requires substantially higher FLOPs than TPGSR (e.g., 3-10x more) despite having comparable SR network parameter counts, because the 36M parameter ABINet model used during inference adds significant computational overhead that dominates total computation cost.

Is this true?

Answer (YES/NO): YES